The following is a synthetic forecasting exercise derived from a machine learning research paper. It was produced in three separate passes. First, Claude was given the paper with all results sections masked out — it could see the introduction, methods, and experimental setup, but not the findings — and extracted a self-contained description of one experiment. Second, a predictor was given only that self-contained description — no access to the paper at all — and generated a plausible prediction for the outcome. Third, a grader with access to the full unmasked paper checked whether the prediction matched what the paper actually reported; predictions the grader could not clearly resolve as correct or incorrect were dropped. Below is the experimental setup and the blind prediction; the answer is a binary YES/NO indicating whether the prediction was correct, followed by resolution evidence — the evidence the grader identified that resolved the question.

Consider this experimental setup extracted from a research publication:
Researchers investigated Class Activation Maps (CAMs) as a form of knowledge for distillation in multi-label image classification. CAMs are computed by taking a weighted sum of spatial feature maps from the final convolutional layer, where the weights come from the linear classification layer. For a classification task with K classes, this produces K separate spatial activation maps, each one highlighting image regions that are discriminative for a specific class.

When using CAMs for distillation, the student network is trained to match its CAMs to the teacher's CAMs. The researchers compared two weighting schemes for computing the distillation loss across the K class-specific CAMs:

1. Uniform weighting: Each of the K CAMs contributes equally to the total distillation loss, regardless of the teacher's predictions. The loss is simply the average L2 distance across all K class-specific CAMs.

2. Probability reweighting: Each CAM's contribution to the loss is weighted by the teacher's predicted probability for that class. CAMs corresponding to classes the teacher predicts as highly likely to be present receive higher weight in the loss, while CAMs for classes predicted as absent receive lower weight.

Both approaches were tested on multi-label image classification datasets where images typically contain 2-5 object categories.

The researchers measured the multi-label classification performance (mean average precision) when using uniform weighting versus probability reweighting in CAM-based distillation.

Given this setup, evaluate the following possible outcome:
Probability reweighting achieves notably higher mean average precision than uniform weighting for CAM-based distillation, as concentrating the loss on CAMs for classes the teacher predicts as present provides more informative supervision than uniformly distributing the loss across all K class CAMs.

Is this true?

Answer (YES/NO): NO